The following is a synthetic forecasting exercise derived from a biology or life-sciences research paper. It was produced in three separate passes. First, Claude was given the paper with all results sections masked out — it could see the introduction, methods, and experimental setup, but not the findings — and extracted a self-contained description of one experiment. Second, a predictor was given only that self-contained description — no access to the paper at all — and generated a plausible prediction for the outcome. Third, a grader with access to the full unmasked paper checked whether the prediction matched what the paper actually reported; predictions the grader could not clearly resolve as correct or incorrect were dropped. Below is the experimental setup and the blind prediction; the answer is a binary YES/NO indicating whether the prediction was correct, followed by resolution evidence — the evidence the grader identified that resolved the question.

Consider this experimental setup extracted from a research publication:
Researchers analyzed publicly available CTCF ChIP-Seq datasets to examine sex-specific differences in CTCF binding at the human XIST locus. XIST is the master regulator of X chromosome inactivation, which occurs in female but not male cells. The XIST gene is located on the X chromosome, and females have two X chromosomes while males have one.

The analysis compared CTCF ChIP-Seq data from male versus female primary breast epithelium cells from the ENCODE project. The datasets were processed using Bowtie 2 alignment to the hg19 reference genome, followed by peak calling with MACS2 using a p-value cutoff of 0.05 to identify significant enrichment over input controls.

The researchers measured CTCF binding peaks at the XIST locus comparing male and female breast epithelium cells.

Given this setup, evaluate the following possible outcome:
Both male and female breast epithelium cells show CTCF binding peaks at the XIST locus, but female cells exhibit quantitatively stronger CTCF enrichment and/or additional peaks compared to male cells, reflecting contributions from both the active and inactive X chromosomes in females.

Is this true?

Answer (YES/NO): NO